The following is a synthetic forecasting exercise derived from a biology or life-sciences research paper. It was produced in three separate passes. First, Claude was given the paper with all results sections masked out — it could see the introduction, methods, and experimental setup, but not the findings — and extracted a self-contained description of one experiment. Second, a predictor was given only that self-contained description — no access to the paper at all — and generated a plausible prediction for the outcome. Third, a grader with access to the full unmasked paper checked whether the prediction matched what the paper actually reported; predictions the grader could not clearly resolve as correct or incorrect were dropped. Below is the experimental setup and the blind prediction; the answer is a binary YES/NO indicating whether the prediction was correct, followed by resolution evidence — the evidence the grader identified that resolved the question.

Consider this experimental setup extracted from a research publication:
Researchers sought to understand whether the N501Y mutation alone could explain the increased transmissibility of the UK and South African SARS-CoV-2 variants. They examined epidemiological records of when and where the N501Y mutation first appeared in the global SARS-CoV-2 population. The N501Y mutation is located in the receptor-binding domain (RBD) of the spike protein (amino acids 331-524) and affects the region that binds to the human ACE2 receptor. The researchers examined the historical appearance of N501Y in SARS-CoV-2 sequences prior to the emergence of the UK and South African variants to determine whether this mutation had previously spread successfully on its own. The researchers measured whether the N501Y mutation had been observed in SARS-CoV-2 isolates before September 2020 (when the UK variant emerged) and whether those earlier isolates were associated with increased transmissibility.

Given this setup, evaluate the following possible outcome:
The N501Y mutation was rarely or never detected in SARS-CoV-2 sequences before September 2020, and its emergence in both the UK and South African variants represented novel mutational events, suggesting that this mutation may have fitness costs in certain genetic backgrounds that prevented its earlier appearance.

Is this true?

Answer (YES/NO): NO